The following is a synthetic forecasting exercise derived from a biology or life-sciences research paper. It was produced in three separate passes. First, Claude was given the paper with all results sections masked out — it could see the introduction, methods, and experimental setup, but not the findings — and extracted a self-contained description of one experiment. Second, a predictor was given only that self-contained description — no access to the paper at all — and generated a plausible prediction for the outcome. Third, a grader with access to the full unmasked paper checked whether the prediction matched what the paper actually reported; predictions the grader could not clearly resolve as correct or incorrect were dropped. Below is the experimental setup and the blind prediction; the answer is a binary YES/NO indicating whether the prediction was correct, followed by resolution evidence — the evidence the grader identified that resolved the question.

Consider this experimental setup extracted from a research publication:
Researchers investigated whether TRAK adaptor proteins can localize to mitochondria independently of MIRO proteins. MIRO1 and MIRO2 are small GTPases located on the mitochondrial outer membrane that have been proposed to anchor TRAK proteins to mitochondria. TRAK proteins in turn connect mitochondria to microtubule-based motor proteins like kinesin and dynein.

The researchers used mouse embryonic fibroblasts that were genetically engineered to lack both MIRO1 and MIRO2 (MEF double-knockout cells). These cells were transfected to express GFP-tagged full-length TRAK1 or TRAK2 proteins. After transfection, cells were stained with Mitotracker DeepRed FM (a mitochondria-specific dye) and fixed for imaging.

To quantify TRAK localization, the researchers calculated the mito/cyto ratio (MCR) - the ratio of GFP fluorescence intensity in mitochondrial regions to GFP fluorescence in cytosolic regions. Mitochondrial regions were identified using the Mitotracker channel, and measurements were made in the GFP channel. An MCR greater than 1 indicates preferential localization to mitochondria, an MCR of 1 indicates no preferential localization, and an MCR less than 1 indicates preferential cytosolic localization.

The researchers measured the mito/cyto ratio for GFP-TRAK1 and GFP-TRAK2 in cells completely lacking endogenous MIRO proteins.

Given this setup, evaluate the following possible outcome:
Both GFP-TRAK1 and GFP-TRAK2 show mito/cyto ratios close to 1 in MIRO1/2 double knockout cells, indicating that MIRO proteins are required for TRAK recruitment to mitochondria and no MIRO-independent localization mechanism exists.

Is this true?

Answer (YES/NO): NO